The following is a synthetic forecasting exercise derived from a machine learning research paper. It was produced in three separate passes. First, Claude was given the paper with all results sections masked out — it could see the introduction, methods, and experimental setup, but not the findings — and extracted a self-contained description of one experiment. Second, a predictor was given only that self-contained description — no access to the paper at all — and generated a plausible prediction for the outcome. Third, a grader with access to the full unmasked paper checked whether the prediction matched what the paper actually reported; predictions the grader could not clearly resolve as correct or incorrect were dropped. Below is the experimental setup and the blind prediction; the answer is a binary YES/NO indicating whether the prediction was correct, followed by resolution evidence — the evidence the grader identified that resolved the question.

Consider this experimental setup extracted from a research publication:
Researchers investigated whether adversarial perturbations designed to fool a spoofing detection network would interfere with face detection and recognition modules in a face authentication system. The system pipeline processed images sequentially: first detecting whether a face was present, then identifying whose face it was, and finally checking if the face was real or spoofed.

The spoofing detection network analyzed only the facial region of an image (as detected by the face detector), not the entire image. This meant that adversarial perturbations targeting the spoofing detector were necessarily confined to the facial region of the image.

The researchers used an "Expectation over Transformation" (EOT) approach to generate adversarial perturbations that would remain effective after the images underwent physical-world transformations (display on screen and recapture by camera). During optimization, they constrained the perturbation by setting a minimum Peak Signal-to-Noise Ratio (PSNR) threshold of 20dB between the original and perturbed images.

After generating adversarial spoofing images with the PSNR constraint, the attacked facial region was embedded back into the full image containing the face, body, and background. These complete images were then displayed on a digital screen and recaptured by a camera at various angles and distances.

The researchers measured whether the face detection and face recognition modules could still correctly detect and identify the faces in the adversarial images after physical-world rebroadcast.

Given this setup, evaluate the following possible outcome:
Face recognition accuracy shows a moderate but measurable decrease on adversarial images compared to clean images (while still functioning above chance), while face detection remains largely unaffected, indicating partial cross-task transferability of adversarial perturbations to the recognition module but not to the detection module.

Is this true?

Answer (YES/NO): NO